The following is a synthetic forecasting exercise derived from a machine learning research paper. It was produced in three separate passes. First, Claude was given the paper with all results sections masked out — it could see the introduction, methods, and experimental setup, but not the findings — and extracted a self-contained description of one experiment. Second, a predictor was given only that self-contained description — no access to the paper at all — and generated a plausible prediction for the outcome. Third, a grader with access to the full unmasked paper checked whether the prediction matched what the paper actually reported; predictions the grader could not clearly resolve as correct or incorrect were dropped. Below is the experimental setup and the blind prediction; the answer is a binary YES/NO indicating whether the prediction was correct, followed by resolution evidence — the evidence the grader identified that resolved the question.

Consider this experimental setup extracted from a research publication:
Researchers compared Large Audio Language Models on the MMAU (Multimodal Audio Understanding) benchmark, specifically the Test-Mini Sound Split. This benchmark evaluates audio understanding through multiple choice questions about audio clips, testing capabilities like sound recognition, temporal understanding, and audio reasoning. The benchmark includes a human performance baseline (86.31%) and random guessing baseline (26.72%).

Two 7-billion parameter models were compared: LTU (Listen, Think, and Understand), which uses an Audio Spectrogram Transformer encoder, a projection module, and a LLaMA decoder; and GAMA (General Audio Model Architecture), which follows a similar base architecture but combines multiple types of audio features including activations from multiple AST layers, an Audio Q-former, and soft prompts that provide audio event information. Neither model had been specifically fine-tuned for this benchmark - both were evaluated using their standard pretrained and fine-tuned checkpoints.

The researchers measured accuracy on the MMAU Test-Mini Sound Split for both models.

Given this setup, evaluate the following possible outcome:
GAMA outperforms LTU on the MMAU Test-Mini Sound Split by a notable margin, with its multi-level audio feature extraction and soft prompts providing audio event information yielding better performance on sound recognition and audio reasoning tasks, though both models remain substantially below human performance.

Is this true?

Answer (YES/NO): YES